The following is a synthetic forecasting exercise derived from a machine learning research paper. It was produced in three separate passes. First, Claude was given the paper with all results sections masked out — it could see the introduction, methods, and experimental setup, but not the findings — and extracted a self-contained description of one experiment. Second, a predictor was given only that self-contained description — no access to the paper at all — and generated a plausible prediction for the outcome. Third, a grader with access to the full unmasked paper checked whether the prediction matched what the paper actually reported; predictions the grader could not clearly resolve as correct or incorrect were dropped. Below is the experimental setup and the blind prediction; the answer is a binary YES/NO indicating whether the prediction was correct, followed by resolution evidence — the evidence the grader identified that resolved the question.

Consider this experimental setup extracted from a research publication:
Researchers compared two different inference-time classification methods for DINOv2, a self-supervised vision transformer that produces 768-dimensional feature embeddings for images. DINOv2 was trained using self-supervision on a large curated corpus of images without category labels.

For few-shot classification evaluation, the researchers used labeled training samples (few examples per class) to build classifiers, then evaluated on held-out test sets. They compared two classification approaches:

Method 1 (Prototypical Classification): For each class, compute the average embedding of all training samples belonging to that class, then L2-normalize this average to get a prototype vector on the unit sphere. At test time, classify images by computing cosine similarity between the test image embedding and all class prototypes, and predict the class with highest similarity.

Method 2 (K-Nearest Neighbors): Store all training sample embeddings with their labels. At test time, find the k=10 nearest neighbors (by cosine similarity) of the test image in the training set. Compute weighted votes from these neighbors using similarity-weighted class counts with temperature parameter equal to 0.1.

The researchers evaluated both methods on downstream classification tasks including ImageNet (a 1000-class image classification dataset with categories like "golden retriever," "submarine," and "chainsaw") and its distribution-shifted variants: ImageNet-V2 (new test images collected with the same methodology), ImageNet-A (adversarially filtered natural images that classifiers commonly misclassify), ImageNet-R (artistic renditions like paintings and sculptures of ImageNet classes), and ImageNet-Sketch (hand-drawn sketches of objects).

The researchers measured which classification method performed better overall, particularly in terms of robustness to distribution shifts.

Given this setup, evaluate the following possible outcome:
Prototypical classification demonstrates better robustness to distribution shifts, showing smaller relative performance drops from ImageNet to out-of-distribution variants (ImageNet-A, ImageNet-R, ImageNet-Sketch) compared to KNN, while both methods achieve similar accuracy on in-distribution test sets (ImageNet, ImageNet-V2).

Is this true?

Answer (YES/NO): NO